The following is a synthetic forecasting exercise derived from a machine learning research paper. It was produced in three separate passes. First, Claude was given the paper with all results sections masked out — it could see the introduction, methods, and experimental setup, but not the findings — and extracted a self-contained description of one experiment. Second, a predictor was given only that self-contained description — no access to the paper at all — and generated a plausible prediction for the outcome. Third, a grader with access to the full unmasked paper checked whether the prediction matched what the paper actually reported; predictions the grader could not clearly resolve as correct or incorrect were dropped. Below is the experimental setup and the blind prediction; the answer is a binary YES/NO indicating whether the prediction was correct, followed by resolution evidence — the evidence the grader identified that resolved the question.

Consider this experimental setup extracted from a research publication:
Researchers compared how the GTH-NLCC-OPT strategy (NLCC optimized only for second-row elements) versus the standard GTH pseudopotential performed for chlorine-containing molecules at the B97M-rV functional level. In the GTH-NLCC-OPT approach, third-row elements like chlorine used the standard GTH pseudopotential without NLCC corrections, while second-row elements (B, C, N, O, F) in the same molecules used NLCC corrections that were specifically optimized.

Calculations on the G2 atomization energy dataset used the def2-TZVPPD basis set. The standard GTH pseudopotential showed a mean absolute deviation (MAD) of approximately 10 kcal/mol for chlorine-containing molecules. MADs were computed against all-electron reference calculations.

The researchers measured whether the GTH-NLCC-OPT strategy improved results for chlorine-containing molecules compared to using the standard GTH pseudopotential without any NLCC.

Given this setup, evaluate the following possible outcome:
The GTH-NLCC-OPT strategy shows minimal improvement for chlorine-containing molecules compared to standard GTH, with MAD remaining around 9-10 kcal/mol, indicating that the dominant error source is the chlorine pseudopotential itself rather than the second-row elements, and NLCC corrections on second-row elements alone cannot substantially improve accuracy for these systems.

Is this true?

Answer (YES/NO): NO